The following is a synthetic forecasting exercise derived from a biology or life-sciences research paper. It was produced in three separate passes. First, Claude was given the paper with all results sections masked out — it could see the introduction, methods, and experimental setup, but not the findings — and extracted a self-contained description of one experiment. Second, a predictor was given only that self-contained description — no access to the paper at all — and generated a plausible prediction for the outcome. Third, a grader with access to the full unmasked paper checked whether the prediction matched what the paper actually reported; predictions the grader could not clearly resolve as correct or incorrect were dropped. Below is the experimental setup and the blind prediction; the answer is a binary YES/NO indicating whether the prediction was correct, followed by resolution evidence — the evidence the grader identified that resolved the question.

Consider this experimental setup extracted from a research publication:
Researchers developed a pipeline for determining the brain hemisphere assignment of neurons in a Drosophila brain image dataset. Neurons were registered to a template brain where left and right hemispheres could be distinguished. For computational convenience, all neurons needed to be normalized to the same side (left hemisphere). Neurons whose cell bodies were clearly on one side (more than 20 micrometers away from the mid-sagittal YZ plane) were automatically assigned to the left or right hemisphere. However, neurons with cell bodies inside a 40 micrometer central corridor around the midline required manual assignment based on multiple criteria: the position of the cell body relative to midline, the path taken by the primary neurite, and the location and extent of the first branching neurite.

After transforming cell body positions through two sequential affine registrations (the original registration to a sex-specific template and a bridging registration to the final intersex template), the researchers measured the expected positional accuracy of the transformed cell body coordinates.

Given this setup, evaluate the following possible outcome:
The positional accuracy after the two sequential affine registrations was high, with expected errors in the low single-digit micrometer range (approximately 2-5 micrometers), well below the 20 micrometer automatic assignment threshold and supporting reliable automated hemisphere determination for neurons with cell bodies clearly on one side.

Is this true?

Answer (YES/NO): YES